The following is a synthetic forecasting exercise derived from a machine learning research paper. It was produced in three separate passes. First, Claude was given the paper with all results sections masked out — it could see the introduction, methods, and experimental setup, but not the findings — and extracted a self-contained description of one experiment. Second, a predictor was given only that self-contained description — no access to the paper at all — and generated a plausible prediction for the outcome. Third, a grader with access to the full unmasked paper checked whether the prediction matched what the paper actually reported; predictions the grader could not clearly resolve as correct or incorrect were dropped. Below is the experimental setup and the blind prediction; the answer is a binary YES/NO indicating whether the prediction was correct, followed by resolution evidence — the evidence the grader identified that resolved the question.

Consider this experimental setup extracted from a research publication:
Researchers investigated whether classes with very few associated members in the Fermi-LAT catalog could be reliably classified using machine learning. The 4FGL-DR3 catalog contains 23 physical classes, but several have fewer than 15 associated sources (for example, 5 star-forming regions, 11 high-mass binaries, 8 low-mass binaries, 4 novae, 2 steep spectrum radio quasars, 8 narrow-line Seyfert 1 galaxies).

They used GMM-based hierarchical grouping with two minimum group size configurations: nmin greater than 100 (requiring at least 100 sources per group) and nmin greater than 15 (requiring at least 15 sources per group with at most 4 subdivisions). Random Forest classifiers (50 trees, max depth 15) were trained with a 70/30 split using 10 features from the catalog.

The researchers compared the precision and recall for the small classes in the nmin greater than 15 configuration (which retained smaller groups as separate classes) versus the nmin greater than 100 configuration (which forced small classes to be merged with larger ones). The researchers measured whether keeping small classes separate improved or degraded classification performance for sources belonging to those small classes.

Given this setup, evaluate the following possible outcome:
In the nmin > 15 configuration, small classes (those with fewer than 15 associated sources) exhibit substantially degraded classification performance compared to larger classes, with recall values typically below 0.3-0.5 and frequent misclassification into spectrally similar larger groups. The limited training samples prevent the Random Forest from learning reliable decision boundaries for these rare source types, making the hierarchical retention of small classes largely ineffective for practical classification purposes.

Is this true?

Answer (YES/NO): NO